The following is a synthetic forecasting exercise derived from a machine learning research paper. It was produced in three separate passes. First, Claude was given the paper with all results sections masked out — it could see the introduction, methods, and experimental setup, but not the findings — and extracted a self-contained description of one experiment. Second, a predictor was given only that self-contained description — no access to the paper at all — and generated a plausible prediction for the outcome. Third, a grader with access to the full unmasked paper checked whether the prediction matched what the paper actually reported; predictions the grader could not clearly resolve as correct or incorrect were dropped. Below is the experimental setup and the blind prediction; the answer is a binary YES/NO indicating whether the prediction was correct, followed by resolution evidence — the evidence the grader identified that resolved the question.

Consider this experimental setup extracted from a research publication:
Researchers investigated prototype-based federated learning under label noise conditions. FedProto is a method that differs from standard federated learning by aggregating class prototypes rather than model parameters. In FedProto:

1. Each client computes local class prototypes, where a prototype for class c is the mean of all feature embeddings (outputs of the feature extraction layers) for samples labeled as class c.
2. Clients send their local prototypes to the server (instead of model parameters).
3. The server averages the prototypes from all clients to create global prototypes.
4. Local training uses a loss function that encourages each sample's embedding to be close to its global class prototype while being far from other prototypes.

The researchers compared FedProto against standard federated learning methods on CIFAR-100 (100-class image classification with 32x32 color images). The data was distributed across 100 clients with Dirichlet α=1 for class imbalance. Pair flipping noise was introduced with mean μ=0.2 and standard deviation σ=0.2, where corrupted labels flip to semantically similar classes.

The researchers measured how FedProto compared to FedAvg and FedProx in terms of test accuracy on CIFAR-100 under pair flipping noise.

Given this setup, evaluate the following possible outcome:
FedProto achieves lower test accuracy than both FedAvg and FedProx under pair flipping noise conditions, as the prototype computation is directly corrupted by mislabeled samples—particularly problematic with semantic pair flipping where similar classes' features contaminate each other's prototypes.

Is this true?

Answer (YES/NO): NO